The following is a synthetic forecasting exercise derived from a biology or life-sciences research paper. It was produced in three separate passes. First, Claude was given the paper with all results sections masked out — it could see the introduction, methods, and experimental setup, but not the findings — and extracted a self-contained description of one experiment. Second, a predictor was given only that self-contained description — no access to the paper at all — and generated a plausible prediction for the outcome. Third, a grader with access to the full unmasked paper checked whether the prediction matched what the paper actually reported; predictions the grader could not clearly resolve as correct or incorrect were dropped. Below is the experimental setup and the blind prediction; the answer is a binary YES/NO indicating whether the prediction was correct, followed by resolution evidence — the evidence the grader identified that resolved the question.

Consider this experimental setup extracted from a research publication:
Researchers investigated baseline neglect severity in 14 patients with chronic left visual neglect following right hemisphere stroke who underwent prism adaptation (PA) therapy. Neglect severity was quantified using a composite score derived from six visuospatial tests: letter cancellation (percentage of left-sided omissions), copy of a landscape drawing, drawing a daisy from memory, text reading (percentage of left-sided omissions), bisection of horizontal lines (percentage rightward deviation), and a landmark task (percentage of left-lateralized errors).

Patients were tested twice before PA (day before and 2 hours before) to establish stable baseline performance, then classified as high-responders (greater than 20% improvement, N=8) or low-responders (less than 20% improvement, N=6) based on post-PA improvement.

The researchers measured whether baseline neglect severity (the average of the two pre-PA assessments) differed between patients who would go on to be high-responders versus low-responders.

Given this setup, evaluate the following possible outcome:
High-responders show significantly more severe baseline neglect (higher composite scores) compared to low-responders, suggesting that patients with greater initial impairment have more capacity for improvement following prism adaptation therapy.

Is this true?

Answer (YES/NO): NO